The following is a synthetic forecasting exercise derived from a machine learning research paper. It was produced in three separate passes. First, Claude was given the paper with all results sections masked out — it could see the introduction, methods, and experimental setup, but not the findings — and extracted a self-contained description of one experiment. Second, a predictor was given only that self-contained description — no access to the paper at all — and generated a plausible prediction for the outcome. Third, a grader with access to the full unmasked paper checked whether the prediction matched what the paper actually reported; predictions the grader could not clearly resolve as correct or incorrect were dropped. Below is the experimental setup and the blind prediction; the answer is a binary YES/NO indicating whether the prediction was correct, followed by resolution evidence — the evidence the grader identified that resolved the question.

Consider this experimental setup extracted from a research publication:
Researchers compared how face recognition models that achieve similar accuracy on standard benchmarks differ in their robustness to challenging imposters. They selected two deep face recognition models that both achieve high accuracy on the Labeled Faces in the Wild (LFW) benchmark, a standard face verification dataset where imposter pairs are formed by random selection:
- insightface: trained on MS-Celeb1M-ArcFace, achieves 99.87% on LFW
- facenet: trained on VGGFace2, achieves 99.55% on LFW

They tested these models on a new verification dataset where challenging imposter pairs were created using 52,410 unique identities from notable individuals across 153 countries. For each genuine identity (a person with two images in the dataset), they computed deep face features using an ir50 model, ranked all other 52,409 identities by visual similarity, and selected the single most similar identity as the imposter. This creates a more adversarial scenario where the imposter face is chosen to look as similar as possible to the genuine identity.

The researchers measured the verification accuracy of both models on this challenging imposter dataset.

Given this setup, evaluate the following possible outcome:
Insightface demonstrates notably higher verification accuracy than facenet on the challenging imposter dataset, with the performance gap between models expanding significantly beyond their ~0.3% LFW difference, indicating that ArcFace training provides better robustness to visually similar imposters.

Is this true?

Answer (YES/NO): YES